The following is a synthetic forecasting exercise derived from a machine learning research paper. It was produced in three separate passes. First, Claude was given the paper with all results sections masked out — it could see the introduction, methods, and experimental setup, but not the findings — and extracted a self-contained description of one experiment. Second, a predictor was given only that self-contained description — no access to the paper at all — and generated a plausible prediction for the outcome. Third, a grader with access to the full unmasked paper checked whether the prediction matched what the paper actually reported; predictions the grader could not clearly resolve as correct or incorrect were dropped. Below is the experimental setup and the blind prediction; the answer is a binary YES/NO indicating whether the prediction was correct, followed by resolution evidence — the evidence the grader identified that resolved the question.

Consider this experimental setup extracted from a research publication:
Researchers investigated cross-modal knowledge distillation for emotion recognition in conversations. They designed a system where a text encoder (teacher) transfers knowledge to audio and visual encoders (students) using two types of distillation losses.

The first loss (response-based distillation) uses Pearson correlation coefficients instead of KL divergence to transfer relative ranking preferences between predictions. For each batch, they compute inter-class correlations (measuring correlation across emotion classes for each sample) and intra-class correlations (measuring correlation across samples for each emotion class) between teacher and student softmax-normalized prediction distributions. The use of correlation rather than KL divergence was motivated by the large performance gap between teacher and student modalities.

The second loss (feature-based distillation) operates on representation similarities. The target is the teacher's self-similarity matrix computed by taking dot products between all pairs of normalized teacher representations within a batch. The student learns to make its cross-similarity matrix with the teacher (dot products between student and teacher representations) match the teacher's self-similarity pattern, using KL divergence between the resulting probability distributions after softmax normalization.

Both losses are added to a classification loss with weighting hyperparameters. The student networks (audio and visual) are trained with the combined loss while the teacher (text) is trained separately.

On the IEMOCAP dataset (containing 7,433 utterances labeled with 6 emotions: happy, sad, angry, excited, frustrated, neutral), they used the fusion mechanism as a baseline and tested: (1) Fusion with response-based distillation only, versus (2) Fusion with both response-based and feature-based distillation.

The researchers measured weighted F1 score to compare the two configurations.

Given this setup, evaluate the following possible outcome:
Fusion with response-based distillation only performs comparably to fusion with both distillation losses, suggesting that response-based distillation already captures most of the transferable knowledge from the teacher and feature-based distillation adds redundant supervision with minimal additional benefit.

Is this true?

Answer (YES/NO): NO